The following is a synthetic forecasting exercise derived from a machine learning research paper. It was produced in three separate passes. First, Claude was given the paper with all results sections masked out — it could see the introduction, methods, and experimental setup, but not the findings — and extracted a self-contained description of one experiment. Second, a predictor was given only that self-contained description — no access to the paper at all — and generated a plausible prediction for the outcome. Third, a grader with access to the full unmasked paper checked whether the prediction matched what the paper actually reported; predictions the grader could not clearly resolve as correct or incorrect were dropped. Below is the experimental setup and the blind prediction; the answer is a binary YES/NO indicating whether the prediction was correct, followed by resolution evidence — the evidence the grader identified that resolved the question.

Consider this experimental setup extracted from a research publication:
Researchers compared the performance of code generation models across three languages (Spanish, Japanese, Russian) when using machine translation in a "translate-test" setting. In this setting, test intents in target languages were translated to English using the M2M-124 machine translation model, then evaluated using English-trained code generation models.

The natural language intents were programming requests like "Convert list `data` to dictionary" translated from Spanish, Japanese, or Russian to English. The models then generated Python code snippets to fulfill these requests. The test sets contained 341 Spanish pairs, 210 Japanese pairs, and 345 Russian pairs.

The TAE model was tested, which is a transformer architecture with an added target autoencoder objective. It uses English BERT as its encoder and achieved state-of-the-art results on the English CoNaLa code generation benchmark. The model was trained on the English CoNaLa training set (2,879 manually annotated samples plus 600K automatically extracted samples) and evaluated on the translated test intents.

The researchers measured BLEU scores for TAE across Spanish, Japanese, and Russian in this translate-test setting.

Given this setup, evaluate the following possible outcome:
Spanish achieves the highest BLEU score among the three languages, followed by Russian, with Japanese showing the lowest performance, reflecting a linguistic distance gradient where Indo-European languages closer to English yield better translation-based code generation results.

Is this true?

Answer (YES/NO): NO